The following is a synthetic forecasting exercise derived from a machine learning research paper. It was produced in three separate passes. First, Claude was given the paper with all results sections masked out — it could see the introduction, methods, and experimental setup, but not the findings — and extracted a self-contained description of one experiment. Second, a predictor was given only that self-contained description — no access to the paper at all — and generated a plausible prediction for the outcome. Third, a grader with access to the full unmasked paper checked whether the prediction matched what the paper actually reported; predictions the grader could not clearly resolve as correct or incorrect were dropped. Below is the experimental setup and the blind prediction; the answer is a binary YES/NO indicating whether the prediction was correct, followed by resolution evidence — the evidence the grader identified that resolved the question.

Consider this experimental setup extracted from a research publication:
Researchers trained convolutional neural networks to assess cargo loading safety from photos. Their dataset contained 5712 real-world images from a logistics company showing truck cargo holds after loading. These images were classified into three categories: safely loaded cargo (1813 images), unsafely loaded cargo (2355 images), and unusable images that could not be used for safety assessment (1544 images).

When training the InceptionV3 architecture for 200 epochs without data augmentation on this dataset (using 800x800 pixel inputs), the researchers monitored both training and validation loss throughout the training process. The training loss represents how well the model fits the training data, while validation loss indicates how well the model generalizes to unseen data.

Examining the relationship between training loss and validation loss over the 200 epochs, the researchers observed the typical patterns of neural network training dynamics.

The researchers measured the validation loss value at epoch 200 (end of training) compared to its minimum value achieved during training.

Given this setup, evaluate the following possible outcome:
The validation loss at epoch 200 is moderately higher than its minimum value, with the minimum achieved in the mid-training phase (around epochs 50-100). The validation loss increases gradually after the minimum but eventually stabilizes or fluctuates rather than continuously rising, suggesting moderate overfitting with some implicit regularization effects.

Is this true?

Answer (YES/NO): NO